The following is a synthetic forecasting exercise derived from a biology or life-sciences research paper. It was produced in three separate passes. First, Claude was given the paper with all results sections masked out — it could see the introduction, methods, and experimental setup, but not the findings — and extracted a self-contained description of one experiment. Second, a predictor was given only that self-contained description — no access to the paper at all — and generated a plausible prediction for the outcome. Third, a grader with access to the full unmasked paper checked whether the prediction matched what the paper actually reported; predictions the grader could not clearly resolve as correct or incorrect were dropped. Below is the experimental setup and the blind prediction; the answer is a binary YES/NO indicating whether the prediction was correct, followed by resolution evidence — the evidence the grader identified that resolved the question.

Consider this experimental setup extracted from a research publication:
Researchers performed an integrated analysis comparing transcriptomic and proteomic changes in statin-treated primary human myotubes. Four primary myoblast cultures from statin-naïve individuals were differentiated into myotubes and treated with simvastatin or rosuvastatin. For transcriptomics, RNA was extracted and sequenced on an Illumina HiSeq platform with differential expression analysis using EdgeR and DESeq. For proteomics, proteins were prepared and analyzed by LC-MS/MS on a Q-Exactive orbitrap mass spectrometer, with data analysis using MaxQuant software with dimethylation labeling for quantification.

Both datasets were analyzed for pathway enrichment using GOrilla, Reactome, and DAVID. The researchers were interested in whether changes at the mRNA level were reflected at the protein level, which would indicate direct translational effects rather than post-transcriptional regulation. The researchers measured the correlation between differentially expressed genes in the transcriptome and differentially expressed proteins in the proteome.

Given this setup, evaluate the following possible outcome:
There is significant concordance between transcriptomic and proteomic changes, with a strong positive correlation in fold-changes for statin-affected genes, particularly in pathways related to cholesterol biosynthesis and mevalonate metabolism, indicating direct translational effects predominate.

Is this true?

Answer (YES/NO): NO